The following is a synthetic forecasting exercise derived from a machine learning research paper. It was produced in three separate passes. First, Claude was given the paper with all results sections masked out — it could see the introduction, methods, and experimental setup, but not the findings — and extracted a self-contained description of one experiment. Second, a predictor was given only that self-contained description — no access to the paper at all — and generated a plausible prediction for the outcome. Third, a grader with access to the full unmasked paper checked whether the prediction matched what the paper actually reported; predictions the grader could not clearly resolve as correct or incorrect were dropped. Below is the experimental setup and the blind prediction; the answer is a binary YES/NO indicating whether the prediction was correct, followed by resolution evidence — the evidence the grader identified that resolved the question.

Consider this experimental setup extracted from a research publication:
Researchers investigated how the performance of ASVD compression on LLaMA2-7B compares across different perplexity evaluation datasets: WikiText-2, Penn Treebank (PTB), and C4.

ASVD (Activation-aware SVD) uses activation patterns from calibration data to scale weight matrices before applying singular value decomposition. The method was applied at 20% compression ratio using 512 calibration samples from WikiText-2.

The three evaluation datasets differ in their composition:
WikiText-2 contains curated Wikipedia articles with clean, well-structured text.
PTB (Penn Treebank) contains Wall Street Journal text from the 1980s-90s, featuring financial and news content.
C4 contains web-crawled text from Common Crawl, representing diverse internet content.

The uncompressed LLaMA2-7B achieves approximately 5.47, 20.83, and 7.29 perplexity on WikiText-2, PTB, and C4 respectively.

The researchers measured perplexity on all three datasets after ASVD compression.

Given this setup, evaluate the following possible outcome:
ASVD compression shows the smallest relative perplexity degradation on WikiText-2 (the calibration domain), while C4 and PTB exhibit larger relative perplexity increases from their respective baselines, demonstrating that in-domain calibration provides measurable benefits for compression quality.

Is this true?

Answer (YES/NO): NO